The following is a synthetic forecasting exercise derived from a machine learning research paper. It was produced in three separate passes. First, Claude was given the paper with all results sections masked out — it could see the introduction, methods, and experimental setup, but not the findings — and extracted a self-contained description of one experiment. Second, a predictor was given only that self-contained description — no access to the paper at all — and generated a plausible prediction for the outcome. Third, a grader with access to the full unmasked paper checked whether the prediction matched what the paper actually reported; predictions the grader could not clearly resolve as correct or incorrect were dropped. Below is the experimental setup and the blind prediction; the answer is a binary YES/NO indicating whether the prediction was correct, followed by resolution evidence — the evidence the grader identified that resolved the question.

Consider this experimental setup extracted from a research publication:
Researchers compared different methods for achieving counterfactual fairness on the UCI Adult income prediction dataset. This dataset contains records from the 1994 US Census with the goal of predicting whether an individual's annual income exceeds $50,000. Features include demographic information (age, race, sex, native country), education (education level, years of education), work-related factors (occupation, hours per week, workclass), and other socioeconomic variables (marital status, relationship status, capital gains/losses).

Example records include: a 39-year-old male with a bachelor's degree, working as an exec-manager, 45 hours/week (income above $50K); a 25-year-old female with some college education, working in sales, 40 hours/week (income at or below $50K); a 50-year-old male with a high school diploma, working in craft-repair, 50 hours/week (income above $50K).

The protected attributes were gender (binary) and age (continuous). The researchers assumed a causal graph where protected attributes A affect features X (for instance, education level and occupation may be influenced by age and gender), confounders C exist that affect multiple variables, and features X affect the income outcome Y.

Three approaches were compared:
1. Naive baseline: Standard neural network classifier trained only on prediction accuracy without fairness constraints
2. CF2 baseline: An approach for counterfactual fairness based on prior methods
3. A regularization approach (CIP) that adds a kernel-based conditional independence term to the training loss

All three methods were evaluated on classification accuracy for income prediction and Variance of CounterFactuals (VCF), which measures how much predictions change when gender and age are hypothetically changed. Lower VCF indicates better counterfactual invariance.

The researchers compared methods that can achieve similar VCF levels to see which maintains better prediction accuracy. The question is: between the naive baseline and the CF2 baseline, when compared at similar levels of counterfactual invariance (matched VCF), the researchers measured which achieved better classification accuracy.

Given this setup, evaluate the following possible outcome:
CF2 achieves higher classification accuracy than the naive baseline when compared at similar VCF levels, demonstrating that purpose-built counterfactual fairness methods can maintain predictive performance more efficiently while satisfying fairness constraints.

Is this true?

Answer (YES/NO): NO